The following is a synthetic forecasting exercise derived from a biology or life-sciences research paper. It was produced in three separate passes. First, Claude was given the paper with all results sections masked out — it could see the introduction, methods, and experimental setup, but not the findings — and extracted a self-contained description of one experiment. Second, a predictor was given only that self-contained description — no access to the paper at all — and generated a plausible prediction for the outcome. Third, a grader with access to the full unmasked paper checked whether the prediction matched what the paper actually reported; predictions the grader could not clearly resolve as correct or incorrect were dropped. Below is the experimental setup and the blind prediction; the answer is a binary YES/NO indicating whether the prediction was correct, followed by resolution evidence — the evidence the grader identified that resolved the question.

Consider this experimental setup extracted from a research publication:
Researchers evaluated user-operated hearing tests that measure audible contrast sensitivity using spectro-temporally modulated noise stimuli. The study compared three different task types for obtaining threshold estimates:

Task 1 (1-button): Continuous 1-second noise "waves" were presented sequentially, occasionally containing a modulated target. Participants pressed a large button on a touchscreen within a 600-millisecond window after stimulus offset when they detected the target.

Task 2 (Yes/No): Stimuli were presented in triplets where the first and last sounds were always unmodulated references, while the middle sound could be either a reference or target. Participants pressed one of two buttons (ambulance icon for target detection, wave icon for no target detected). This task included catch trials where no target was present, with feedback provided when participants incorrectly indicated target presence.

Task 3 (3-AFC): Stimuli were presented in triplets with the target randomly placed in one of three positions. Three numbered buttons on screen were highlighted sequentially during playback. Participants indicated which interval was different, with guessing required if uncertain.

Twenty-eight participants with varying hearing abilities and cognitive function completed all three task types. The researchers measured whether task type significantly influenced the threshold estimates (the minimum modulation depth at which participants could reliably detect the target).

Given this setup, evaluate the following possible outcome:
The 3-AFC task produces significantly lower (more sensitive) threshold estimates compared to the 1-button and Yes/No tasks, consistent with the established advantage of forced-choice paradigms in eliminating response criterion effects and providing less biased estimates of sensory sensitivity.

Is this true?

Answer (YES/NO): NO